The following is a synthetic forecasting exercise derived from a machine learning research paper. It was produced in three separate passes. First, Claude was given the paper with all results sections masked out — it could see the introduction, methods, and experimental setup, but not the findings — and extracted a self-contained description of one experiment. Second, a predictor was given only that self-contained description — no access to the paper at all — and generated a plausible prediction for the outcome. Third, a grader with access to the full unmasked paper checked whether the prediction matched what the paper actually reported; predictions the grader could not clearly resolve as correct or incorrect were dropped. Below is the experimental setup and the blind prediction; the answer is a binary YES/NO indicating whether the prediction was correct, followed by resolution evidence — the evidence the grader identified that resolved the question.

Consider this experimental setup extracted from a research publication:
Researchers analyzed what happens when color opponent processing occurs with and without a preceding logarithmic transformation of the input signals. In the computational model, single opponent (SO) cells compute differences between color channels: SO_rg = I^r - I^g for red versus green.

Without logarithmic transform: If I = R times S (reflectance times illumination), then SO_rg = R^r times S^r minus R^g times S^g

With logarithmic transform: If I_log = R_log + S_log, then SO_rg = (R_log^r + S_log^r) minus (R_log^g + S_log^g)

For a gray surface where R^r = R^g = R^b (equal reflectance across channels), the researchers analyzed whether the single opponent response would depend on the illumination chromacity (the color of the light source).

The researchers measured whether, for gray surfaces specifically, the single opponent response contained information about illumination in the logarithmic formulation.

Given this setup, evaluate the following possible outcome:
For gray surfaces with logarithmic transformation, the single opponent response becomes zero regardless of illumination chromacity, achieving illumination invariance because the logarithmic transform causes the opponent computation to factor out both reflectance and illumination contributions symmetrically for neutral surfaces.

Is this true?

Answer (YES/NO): NO